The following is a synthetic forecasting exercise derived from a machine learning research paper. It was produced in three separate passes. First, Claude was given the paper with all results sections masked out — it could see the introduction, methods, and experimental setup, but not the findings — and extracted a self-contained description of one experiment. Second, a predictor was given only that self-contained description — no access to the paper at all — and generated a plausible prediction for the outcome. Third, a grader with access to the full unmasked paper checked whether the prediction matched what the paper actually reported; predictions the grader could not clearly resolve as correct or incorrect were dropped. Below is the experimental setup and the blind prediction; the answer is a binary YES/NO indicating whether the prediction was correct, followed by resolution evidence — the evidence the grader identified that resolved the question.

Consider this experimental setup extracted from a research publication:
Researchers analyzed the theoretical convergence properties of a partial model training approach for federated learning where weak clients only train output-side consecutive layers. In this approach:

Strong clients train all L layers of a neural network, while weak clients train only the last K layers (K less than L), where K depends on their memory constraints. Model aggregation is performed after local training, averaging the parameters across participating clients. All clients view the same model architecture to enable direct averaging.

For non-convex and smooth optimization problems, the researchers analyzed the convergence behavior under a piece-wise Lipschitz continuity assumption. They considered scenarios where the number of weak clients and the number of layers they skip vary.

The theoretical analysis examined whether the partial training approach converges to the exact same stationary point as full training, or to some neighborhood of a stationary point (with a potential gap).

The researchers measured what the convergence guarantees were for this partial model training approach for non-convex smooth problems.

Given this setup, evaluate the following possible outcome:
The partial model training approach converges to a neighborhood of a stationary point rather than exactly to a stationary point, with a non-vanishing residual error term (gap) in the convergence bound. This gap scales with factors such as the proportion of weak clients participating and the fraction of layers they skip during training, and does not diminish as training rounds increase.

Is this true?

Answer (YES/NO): NO